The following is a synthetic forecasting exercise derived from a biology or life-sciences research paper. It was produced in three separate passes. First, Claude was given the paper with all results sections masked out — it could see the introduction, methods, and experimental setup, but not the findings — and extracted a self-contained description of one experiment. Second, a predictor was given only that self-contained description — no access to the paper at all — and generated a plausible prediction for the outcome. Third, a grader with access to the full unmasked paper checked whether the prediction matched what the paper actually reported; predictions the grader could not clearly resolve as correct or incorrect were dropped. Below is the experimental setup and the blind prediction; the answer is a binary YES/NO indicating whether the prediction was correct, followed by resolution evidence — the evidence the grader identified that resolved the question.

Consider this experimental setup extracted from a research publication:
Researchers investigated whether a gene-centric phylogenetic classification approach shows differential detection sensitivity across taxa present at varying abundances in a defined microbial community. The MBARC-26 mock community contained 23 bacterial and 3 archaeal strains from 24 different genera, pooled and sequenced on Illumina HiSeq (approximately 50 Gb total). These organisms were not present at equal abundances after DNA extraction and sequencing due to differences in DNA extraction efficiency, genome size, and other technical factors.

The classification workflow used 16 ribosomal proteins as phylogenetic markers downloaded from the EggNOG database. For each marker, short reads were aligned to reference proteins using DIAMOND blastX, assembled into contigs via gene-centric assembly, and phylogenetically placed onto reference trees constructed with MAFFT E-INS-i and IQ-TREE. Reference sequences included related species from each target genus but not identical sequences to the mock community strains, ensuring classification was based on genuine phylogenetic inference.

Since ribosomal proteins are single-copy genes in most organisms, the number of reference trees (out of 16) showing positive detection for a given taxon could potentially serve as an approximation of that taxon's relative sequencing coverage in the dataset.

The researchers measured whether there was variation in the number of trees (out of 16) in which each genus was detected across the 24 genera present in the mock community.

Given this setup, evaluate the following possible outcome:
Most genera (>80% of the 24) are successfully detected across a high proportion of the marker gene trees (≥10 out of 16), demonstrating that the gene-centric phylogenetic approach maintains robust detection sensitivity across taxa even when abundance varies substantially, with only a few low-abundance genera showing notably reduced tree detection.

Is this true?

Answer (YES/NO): NO